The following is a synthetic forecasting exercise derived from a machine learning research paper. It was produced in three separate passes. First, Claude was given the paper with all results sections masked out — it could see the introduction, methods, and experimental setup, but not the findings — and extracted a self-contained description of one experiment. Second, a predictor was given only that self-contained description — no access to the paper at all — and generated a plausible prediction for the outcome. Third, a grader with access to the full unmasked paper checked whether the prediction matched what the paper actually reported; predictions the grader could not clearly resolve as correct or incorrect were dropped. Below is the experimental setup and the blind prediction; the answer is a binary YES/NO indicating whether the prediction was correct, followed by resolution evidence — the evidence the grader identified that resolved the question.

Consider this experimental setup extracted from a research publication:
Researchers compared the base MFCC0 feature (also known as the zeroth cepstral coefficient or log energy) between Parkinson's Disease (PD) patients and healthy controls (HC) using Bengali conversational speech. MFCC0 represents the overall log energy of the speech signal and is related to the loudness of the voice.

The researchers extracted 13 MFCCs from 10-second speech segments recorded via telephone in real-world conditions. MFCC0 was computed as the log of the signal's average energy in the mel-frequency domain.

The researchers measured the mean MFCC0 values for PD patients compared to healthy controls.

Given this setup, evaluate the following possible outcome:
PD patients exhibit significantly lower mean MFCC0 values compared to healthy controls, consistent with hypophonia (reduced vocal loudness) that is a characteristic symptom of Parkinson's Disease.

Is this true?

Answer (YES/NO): YES